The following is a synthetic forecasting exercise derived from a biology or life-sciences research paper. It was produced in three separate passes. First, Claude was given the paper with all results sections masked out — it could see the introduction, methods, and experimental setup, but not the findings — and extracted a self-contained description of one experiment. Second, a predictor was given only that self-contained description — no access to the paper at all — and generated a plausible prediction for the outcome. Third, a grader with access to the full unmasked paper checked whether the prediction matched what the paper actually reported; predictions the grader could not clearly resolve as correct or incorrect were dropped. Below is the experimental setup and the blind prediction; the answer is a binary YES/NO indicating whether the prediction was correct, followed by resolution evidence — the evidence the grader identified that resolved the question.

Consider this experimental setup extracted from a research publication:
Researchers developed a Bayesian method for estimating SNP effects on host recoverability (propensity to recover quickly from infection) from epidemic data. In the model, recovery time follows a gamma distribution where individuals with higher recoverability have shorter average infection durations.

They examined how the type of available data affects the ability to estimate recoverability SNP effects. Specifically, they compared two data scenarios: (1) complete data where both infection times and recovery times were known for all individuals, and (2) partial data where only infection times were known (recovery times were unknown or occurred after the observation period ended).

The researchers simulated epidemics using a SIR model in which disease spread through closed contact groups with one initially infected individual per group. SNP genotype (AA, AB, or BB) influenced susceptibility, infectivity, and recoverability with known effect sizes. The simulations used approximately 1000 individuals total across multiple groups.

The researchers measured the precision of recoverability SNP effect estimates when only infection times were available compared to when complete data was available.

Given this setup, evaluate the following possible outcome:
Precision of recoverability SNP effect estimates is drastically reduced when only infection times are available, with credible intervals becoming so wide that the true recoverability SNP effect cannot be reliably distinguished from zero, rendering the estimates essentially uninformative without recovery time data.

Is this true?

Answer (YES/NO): YES